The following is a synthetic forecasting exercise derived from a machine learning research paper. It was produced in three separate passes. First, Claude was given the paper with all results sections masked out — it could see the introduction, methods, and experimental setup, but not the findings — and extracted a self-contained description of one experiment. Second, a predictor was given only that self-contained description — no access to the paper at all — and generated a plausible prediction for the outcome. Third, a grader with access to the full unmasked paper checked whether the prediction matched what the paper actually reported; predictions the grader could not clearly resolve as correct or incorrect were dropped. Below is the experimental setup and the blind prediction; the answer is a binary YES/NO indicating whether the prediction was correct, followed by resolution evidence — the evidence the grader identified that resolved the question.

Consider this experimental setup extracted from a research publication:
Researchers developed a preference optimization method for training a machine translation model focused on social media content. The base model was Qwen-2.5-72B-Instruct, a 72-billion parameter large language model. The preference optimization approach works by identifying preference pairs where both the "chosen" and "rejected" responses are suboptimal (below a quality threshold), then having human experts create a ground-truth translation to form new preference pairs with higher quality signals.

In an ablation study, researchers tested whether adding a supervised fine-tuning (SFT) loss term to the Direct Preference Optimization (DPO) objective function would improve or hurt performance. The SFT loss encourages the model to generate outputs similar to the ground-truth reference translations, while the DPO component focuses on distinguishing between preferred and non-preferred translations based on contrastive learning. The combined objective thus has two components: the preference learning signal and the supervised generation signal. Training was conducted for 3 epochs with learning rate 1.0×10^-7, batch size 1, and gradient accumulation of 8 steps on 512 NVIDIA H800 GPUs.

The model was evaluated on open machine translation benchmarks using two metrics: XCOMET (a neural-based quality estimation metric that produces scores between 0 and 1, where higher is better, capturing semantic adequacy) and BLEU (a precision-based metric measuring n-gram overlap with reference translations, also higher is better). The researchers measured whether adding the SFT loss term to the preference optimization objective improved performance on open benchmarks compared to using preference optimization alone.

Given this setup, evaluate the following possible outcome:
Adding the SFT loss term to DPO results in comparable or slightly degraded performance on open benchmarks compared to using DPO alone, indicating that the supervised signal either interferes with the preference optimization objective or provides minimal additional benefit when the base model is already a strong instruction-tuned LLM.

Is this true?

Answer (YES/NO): NO